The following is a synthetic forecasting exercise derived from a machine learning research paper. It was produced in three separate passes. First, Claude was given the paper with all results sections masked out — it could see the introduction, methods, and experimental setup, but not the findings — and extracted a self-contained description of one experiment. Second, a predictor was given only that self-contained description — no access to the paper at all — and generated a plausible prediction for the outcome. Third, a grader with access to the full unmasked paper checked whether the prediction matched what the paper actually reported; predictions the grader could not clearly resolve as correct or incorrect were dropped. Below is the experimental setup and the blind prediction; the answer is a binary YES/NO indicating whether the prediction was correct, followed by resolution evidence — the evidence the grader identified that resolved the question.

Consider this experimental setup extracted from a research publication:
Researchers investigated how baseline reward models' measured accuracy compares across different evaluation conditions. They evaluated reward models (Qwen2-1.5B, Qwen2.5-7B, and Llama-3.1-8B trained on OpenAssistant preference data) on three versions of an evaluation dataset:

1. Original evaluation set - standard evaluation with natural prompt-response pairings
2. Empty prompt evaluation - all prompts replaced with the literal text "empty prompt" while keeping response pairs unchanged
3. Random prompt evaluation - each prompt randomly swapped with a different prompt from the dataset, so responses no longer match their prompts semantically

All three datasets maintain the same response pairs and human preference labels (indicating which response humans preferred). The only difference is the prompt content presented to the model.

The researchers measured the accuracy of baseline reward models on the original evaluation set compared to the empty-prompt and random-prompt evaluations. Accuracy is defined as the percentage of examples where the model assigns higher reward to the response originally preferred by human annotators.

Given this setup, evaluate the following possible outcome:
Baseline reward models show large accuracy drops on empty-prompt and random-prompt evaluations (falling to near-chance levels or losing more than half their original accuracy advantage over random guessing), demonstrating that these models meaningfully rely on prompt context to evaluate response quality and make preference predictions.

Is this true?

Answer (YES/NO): NO